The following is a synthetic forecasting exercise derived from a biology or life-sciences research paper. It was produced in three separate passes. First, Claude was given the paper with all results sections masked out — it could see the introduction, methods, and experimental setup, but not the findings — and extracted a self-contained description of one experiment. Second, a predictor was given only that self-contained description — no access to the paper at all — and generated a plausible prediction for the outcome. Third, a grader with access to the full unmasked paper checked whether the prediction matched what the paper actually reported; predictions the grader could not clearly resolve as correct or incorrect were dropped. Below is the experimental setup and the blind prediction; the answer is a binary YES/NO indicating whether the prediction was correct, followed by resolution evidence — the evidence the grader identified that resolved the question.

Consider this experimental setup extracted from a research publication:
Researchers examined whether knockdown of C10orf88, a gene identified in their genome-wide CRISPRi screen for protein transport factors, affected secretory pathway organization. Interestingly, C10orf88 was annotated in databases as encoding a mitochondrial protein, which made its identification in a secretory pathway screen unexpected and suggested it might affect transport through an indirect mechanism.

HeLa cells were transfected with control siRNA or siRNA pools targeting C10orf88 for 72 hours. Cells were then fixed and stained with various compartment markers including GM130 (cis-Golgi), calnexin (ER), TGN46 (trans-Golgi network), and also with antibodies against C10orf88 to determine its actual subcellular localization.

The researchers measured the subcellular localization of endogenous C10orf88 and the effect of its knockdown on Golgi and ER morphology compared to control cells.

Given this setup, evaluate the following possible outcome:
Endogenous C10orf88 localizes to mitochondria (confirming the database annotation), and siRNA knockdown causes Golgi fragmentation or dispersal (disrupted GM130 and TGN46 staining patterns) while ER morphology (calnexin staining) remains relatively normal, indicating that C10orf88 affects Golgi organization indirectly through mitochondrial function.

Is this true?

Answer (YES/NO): NO